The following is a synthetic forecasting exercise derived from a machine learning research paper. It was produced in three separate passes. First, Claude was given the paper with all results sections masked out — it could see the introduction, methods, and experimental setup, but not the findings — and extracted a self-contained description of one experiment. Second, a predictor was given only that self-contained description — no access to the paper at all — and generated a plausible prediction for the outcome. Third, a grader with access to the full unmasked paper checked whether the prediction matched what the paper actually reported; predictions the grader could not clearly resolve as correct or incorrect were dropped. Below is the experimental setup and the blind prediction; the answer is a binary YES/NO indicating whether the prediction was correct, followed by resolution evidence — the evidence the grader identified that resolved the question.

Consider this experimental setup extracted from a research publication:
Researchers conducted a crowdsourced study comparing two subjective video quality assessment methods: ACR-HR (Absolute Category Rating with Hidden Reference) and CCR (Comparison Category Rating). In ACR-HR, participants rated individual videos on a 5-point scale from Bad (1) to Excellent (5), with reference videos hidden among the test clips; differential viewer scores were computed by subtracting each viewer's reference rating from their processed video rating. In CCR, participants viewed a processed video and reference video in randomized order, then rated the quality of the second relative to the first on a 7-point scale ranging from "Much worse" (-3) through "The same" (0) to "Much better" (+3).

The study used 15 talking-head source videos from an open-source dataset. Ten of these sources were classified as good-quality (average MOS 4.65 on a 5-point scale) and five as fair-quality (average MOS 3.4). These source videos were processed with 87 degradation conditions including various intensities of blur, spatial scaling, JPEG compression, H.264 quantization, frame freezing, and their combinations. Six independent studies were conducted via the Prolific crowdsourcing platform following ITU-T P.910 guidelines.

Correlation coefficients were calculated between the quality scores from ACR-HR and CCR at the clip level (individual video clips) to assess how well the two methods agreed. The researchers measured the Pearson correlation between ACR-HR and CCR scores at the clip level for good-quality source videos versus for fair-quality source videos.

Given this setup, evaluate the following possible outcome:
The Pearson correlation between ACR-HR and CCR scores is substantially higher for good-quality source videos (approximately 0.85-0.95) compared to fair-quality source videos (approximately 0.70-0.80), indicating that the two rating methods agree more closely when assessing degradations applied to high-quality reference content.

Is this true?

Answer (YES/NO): NO